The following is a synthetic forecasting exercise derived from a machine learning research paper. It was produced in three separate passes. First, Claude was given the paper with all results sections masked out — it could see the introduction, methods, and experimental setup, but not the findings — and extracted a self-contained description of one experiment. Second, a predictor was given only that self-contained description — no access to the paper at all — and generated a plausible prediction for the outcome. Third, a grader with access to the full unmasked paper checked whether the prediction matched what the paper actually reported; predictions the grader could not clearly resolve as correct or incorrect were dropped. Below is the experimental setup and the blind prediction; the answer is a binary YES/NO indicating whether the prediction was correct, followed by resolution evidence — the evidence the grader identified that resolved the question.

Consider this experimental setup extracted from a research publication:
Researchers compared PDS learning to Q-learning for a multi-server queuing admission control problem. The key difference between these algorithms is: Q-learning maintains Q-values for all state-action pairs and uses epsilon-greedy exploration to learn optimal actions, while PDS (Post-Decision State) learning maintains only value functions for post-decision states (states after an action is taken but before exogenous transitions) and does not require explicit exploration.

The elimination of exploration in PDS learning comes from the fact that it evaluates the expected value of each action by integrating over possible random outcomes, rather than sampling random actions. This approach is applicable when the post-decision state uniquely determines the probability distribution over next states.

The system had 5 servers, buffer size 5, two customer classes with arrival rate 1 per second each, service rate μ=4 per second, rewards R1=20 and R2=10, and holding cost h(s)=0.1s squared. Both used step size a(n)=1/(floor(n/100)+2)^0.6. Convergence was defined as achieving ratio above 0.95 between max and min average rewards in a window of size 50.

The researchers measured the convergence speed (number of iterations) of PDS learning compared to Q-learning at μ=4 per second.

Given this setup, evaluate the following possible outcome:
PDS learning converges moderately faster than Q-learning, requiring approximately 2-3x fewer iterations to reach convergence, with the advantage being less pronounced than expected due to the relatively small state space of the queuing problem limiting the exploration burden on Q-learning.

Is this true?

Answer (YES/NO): YES